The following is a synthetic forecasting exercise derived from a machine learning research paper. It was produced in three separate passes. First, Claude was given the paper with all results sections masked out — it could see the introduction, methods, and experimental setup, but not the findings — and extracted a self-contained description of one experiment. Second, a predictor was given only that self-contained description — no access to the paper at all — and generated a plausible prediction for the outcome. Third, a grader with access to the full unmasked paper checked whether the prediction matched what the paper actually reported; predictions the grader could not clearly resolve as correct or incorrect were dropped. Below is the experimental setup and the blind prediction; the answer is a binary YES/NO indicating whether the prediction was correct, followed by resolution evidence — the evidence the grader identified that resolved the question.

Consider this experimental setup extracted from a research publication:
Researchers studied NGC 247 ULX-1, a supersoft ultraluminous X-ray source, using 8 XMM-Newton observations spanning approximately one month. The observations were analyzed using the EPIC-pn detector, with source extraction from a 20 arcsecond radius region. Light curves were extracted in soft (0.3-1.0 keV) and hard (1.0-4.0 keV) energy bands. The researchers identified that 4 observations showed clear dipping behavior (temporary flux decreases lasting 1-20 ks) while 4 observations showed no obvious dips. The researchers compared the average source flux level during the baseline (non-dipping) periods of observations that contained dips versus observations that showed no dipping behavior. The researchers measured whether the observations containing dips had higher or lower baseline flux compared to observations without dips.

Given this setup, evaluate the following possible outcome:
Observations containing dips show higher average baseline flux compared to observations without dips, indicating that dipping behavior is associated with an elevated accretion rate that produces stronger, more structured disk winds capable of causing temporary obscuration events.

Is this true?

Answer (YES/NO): YES